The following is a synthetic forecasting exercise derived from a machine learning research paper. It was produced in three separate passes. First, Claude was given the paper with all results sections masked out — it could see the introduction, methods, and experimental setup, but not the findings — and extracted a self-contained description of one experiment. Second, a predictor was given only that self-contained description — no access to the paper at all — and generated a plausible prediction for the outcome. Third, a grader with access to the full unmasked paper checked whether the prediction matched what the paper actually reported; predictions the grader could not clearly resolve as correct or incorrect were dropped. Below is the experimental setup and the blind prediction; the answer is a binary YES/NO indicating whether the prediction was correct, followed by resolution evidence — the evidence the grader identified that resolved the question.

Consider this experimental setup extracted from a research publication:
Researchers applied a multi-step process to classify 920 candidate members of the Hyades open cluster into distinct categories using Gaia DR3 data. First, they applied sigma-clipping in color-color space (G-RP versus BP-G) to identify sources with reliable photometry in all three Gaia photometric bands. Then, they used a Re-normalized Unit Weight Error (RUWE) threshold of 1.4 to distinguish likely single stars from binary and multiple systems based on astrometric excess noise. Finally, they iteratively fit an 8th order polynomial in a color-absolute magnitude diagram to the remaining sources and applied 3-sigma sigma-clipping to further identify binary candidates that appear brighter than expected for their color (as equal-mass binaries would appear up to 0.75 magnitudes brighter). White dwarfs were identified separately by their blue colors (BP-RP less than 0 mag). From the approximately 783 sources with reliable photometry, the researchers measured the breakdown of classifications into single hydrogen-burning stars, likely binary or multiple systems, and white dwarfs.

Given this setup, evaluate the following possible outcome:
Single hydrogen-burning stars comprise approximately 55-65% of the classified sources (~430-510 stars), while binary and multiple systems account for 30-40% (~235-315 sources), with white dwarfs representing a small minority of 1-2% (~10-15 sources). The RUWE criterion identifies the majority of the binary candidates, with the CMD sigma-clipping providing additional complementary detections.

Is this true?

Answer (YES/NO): NO